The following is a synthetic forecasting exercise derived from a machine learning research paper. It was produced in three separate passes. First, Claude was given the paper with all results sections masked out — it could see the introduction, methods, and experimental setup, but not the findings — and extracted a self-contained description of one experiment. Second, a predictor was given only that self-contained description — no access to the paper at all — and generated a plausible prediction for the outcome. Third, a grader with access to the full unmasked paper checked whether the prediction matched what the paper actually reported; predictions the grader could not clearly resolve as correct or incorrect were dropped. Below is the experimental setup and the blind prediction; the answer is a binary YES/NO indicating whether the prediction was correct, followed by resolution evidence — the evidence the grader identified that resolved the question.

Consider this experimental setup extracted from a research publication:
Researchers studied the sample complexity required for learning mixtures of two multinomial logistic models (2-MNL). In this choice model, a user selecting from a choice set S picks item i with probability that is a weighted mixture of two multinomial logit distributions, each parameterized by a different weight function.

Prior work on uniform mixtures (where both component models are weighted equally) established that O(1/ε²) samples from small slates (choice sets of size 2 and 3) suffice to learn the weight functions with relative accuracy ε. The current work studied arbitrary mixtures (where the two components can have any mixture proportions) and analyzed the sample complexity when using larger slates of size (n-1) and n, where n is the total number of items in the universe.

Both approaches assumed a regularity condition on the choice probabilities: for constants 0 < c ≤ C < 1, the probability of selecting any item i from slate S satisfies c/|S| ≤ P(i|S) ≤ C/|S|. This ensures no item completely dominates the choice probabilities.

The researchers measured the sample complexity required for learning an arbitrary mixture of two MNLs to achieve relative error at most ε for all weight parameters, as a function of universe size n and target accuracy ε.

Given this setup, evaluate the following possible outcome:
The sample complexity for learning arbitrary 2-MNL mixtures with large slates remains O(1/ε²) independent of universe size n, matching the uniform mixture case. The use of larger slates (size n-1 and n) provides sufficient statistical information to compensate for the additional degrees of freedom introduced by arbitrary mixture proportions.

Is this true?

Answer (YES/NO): NO